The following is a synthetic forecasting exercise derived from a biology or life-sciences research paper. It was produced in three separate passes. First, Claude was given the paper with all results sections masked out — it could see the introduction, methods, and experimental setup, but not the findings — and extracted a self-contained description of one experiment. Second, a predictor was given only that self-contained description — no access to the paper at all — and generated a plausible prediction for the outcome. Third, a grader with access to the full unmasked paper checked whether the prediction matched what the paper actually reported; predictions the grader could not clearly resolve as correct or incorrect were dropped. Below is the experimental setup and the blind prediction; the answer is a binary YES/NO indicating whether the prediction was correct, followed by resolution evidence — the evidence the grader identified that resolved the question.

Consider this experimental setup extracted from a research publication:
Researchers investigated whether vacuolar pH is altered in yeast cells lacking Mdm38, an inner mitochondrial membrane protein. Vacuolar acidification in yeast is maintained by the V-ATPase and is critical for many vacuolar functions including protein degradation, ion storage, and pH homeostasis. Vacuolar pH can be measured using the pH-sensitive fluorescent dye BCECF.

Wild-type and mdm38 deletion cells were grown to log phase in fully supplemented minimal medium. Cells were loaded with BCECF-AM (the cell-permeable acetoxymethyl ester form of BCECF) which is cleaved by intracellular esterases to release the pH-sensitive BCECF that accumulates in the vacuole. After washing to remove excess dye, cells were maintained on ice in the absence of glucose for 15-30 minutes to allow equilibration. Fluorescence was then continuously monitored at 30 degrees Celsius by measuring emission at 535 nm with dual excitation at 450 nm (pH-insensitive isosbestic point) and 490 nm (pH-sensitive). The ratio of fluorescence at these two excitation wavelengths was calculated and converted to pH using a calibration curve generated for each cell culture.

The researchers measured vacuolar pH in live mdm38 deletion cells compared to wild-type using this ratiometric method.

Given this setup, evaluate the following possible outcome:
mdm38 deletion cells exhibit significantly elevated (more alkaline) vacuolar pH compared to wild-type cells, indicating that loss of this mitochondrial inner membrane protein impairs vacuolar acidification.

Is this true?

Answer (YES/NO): NO